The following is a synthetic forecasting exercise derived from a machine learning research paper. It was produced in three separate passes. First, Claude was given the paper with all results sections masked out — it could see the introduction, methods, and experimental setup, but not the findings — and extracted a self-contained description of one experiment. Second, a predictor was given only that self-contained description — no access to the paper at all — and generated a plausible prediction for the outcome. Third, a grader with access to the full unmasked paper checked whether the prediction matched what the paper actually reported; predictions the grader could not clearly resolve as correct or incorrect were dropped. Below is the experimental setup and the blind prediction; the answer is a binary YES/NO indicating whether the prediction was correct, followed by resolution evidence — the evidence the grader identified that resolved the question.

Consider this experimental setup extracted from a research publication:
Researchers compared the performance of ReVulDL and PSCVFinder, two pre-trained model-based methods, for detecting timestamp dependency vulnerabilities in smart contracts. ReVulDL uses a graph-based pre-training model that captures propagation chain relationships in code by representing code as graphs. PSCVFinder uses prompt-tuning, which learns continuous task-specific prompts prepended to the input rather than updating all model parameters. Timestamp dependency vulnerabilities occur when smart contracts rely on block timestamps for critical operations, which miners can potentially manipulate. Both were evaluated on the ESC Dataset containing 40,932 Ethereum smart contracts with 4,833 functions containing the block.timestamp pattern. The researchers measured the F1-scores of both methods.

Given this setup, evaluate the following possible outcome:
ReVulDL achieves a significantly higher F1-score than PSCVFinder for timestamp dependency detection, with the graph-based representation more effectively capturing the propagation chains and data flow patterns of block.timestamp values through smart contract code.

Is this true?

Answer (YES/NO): NO